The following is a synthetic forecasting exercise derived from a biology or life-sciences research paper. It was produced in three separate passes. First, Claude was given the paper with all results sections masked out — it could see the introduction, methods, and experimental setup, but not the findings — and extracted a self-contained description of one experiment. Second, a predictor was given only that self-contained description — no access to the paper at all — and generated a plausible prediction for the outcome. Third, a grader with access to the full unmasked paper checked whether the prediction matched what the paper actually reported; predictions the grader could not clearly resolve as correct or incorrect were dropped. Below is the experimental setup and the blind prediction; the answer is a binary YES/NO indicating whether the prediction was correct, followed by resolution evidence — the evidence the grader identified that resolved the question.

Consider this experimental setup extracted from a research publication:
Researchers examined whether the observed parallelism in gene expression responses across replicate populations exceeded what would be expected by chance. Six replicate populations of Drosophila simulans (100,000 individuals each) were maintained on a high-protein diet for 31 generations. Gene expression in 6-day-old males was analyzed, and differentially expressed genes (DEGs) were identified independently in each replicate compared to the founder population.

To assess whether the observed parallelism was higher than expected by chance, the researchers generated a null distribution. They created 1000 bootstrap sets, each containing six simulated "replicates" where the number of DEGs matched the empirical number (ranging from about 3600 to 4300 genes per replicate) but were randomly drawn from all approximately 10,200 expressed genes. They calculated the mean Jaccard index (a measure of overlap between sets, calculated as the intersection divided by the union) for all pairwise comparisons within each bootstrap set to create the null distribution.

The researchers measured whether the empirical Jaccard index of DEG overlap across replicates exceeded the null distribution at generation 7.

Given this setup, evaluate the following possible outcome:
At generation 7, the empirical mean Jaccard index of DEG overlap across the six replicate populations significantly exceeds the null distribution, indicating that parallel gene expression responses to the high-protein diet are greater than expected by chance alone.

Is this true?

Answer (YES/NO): YES